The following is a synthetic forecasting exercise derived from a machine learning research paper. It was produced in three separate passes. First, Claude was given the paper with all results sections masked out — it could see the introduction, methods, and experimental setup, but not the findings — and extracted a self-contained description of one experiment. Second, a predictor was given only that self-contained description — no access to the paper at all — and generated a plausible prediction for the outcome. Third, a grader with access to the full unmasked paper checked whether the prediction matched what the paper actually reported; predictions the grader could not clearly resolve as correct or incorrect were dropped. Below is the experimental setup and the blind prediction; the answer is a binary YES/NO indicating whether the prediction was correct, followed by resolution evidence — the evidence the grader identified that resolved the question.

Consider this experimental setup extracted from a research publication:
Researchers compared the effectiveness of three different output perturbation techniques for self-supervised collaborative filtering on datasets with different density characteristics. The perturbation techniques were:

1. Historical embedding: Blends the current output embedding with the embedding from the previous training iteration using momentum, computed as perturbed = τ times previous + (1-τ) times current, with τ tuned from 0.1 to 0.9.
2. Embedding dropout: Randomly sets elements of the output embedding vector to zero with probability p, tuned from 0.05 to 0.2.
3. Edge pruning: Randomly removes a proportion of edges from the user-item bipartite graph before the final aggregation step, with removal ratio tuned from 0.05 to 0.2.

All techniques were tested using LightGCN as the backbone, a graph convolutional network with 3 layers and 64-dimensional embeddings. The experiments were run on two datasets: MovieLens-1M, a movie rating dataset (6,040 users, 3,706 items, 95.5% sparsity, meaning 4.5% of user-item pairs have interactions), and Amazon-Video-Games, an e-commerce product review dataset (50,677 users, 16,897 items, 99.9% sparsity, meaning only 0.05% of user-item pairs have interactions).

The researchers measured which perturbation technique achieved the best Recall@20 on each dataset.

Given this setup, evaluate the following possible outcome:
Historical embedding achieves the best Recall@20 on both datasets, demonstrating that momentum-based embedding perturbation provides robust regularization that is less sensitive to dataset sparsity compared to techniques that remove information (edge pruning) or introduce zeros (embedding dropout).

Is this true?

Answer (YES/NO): NO